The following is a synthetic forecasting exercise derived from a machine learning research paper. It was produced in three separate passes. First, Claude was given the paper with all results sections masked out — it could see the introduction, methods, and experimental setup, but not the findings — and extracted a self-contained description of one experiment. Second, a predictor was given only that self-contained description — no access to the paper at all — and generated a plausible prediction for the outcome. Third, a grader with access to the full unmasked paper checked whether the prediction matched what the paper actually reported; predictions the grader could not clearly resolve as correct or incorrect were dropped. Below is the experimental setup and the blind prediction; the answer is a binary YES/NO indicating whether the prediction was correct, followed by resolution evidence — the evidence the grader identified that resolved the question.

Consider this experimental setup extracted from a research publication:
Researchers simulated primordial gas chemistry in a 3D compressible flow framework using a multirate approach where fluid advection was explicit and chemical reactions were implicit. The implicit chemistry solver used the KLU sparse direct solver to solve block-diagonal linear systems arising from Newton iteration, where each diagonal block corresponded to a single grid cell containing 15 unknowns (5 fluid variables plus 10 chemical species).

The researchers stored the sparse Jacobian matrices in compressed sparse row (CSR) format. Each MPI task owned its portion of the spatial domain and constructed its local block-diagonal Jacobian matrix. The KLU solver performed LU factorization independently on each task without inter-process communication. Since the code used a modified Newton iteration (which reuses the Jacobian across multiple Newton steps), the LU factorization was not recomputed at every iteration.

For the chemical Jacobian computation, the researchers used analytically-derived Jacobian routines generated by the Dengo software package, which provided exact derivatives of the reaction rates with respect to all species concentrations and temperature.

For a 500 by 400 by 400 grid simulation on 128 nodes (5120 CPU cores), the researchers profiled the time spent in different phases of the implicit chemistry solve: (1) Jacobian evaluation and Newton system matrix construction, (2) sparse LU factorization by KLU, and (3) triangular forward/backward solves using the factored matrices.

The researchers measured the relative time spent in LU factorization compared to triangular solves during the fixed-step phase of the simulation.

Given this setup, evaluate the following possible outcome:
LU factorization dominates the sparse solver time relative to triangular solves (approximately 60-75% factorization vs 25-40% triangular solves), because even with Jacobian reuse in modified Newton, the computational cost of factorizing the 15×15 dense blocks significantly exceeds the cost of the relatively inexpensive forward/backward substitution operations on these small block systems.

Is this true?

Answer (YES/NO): NO